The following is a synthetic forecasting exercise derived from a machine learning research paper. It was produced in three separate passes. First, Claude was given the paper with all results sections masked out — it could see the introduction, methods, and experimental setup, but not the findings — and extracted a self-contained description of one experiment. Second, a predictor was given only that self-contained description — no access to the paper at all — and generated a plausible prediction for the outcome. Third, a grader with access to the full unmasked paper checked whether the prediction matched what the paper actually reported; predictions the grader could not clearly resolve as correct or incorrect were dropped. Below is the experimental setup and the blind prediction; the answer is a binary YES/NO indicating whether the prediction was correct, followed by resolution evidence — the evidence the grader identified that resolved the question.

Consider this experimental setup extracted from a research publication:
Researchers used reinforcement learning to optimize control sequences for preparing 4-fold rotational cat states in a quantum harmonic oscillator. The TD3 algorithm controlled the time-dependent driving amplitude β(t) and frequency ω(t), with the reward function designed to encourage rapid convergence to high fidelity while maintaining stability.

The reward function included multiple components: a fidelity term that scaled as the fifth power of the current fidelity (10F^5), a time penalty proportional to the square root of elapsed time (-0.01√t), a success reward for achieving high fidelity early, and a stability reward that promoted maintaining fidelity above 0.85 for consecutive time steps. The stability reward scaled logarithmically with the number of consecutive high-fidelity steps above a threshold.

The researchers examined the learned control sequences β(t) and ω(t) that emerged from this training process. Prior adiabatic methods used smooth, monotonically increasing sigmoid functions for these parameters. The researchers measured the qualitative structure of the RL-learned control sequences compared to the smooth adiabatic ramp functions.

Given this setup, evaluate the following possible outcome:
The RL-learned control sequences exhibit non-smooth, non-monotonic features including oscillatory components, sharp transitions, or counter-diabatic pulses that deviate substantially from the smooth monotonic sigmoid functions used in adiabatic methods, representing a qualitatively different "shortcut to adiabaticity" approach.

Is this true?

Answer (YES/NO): YES